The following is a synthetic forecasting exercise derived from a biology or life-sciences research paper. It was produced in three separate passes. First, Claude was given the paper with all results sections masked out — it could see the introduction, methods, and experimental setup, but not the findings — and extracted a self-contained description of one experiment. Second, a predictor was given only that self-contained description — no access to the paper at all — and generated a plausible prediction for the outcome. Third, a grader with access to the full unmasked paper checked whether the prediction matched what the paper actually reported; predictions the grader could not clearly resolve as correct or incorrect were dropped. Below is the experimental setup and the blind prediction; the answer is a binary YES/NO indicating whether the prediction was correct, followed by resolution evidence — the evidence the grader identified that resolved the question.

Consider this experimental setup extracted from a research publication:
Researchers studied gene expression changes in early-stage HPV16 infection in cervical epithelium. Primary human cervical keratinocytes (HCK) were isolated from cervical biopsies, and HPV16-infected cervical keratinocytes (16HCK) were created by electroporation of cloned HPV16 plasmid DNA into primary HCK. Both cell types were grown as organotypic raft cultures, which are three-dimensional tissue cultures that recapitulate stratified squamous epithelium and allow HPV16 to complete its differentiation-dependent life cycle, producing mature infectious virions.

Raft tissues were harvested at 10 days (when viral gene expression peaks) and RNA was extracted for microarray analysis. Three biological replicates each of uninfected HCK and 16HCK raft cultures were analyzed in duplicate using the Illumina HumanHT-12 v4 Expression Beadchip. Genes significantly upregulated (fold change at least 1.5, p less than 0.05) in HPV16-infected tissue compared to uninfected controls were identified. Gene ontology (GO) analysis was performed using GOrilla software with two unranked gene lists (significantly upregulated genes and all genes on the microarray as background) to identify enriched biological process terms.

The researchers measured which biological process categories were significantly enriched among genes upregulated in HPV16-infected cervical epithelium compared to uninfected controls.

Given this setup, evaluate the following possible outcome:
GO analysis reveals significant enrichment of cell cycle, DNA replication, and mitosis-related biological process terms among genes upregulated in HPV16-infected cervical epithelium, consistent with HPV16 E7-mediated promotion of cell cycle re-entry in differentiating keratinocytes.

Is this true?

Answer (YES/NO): YES